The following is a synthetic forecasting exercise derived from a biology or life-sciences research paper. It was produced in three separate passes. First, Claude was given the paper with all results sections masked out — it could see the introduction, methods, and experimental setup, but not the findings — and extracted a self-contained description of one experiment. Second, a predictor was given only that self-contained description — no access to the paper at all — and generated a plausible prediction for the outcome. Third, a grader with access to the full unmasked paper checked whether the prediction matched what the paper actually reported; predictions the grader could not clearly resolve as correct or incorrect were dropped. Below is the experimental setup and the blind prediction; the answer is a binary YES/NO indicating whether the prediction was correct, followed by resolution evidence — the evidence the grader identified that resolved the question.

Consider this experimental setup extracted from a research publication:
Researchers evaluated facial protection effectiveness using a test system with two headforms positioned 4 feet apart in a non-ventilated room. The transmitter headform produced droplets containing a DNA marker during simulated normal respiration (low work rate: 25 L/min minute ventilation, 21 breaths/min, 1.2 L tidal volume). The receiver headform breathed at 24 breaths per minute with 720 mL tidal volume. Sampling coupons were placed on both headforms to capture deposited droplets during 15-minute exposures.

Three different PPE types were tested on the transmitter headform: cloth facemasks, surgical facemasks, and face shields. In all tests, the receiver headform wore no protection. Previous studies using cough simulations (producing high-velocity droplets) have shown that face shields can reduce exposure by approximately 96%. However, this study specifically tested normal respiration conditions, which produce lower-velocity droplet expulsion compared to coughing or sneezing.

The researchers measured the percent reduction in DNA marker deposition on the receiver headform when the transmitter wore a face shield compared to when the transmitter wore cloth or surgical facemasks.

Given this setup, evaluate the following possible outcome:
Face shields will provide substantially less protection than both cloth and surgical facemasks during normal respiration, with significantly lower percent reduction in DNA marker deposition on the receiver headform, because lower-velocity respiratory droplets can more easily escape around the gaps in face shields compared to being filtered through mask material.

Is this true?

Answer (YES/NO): NO